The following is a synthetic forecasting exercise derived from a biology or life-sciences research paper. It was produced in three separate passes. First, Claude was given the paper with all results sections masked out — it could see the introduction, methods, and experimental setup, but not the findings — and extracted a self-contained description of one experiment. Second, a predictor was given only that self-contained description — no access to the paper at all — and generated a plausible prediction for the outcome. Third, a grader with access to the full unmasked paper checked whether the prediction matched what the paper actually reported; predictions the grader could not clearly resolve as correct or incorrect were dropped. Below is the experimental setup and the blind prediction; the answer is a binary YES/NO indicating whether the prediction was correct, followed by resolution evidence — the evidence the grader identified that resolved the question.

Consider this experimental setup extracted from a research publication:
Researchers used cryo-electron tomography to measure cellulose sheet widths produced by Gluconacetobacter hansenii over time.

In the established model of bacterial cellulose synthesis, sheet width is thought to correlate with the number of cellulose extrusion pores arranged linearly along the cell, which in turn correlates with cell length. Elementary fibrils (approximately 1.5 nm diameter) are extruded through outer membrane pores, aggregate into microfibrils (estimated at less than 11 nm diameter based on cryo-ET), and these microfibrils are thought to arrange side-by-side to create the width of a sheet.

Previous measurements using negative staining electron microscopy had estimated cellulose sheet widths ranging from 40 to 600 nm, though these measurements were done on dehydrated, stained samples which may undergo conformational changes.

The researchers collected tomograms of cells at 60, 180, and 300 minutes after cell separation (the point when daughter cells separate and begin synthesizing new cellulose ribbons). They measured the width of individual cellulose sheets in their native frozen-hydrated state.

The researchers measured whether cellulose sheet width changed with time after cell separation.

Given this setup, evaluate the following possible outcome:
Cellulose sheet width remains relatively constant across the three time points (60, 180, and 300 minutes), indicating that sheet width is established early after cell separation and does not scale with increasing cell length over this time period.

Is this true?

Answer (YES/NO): NO